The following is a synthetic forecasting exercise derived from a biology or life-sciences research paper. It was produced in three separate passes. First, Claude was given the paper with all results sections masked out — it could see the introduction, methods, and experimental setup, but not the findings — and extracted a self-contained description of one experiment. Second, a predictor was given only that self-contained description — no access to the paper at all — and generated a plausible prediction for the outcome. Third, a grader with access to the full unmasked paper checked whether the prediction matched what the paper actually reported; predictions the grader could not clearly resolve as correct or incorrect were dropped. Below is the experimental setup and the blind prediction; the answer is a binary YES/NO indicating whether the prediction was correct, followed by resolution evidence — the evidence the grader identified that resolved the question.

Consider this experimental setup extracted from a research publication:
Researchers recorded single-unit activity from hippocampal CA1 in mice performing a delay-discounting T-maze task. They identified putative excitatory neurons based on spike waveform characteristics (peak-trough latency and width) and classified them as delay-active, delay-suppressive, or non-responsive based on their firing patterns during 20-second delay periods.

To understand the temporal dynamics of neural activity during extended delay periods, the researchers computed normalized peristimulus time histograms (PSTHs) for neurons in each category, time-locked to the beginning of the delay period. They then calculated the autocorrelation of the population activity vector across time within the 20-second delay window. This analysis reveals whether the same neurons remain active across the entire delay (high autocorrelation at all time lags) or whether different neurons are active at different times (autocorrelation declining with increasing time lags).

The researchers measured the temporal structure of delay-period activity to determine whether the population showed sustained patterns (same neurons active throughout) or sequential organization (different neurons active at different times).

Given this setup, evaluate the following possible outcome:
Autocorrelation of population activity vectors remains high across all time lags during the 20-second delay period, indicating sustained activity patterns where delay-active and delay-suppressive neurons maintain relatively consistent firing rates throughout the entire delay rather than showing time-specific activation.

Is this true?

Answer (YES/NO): NO